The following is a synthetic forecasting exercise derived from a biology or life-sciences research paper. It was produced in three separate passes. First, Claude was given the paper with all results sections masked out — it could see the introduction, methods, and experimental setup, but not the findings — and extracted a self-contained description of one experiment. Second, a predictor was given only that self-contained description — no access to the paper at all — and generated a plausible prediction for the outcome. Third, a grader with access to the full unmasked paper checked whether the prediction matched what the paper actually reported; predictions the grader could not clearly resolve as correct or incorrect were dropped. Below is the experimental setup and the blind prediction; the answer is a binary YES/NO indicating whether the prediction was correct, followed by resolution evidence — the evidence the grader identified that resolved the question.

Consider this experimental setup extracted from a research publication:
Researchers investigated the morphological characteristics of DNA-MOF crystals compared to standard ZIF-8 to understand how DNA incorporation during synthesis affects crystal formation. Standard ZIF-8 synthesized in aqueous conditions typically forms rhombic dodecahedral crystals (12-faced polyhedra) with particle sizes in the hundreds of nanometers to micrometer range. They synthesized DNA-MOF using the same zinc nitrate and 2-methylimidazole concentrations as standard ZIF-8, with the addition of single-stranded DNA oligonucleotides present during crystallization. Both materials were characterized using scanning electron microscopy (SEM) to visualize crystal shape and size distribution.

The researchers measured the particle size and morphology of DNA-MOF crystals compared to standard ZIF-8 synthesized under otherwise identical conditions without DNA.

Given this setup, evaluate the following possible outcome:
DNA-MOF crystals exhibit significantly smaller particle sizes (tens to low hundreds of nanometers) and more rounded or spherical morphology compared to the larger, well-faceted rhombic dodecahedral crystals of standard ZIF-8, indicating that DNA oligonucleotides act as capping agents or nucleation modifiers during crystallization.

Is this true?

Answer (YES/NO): NO